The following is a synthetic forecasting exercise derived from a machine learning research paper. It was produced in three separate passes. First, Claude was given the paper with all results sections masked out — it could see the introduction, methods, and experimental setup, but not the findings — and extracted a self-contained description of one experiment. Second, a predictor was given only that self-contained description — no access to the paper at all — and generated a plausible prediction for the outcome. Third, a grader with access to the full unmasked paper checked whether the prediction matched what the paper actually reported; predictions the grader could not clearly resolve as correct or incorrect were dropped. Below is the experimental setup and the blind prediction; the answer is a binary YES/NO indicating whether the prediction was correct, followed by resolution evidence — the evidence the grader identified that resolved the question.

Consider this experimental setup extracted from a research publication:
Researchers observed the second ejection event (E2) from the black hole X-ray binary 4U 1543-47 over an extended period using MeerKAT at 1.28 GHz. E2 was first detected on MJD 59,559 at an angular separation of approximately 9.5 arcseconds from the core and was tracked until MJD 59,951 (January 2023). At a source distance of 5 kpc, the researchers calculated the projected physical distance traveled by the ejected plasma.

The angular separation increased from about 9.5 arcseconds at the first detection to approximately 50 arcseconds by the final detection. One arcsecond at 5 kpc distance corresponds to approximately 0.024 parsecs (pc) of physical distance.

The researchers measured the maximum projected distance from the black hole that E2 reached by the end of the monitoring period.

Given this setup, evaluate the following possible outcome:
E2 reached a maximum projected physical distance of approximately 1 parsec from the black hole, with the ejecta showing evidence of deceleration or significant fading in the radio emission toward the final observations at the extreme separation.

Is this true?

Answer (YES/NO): NO